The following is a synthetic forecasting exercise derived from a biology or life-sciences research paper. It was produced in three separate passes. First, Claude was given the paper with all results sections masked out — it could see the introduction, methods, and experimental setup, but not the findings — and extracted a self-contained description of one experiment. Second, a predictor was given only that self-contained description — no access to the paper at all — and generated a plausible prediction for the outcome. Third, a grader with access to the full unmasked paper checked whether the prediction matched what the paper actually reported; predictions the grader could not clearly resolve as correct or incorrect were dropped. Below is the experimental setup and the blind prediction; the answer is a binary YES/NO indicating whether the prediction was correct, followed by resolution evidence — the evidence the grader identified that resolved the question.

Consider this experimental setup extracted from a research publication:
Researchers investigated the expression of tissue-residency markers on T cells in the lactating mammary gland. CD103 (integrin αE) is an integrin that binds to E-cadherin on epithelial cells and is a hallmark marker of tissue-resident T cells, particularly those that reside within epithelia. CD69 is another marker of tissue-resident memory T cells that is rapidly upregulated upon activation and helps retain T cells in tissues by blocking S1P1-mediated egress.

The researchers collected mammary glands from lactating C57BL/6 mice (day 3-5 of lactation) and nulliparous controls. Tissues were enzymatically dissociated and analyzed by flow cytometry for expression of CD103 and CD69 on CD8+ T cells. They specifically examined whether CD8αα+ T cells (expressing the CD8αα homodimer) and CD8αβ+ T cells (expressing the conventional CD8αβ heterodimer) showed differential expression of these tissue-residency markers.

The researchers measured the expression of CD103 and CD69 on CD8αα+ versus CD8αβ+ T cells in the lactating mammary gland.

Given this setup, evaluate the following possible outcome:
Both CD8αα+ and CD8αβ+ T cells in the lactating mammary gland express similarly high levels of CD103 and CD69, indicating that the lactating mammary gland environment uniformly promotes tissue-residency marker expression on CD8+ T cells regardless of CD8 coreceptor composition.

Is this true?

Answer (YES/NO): NO